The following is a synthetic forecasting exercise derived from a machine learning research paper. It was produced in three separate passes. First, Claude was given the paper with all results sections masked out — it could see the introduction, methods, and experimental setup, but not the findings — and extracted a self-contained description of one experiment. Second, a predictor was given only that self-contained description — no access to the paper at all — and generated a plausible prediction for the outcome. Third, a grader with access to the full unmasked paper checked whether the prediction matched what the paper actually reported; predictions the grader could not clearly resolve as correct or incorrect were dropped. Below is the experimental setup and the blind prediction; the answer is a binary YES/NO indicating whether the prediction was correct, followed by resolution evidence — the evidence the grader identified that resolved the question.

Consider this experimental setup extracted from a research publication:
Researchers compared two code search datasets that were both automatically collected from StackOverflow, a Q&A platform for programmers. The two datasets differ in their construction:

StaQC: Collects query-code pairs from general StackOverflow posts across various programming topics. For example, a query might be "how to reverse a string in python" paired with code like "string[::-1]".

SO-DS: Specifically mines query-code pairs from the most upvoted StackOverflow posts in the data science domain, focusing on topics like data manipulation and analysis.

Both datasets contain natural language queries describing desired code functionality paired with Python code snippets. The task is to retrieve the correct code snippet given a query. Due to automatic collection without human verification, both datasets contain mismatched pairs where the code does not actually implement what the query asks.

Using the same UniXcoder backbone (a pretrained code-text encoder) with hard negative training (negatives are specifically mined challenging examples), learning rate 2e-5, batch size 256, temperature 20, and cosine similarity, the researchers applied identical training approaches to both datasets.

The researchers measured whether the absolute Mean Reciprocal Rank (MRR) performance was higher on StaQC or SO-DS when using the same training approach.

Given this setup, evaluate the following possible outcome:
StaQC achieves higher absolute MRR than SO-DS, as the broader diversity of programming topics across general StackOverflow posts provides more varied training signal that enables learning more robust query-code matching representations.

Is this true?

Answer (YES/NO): NO